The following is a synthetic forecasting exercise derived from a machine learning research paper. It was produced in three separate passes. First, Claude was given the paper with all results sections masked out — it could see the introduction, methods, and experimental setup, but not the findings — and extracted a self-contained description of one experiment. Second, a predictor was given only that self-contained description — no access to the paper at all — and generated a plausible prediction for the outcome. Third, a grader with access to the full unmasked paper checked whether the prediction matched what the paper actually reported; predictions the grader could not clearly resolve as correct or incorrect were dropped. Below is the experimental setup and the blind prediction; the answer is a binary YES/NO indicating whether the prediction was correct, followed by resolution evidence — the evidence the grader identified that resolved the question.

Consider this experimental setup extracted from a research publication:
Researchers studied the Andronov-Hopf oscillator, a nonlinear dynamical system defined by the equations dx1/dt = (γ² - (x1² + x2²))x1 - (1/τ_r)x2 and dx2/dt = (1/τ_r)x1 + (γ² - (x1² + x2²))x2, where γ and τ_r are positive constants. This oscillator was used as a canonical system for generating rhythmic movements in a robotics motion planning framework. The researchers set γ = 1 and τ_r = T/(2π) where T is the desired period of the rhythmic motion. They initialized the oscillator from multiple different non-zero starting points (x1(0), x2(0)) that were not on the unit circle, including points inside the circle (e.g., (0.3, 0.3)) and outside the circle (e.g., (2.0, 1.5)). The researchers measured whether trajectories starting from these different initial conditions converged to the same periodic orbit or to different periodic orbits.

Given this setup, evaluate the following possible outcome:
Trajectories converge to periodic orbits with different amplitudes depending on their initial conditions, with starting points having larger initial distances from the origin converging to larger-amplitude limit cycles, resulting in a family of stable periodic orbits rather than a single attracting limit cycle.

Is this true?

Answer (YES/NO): NO